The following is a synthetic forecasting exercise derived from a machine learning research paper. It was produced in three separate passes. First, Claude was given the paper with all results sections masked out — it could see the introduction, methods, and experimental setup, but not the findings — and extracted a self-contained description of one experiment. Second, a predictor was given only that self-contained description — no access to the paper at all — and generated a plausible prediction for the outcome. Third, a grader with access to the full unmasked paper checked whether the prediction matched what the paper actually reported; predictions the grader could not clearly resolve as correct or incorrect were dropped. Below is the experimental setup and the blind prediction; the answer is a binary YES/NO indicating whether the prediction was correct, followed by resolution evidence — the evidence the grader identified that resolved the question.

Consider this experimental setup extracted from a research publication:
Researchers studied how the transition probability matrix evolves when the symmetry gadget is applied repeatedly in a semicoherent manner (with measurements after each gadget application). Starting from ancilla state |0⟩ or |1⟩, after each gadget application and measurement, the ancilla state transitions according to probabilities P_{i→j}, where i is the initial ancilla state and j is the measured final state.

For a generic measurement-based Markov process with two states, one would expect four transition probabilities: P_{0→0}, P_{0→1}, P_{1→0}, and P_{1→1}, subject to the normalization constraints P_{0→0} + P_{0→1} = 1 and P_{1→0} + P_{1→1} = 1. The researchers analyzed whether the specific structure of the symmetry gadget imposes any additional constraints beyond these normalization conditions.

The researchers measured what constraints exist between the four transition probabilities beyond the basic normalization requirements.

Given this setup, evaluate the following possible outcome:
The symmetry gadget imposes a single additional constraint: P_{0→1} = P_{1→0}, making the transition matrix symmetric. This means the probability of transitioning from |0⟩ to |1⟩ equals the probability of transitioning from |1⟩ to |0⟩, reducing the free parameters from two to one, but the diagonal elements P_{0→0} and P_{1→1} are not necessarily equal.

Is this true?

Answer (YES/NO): NO